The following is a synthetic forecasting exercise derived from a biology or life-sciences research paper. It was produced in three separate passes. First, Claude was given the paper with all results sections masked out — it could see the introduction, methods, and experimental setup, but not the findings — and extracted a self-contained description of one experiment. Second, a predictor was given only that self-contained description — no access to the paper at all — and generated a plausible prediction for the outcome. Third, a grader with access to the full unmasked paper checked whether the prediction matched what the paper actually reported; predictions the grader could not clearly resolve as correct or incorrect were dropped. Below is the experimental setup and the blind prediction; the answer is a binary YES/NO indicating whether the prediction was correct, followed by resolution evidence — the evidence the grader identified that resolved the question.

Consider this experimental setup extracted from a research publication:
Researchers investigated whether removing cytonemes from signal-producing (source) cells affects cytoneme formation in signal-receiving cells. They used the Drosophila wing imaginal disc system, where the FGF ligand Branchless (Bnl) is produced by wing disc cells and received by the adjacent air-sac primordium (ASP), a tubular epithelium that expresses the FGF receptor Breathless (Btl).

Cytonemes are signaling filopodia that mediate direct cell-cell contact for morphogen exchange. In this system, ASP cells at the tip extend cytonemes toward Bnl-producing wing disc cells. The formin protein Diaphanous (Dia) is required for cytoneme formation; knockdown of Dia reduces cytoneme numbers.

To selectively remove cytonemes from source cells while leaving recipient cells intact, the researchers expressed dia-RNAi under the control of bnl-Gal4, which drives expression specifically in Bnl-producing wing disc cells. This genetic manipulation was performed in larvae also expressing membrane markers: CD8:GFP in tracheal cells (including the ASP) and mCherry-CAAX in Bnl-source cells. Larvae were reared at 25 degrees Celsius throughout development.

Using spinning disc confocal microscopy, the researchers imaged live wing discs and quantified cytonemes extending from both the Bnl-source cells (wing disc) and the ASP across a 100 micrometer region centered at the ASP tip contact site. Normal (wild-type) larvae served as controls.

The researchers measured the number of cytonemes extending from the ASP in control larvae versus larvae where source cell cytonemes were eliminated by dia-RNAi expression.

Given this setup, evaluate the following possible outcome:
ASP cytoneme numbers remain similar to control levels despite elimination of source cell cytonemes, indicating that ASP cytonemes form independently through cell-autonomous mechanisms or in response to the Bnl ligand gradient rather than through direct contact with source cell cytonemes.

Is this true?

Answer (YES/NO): NO